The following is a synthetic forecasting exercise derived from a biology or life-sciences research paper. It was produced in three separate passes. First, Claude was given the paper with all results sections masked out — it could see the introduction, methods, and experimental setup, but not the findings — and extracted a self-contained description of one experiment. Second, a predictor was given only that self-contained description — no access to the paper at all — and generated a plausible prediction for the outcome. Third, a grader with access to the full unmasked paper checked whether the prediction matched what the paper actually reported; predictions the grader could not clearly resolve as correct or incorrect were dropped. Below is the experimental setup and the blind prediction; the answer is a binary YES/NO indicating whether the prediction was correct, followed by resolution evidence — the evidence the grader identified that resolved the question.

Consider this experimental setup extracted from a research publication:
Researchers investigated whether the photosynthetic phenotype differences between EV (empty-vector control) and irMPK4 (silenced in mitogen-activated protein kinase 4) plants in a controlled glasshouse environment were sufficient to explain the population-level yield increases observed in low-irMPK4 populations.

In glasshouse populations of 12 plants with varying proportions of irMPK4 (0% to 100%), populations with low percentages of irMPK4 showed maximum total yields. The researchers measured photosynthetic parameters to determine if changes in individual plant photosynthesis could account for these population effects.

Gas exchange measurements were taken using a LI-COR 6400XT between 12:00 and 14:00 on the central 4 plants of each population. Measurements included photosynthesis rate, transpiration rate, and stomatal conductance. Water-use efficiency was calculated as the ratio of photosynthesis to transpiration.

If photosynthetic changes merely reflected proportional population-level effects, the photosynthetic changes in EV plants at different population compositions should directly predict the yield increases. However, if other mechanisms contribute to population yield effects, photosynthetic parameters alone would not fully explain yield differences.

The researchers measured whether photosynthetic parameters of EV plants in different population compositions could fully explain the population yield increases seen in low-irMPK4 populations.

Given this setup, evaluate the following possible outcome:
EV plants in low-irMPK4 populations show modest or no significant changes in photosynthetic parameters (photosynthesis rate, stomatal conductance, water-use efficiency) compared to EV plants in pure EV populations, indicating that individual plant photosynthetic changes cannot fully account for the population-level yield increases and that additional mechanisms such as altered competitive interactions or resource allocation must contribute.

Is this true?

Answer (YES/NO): YES